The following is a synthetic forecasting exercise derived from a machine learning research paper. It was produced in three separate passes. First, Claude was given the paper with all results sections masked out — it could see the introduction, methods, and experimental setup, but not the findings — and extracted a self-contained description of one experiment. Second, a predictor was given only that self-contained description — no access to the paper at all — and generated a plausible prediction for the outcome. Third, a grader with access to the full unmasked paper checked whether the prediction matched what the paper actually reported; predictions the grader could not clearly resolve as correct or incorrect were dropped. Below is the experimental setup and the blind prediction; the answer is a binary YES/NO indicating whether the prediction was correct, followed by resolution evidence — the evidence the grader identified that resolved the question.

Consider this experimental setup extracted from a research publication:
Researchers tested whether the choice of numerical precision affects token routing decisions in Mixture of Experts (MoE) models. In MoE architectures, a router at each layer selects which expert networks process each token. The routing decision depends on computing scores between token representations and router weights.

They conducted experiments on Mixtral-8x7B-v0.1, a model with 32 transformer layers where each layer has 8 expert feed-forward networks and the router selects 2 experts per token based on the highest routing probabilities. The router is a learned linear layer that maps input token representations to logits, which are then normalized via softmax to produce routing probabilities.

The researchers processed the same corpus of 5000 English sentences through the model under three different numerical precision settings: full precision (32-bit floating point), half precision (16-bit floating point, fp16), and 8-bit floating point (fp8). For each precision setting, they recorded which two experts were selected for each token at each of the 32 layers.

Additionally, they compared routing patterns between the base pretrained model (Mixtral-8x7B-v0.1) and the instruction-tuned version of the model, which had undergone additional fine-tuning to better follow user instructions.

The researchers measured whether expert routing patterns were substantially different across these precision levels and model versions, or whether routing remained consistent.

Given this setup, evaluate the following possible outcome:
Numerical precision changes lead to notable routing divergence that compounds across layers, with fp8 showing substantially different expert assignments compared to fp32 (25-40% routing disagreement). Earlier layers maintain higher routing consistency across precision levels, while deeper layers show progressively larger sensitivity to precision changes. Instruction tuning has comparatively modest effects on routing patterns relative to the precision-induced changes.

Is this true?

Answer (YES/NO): NO